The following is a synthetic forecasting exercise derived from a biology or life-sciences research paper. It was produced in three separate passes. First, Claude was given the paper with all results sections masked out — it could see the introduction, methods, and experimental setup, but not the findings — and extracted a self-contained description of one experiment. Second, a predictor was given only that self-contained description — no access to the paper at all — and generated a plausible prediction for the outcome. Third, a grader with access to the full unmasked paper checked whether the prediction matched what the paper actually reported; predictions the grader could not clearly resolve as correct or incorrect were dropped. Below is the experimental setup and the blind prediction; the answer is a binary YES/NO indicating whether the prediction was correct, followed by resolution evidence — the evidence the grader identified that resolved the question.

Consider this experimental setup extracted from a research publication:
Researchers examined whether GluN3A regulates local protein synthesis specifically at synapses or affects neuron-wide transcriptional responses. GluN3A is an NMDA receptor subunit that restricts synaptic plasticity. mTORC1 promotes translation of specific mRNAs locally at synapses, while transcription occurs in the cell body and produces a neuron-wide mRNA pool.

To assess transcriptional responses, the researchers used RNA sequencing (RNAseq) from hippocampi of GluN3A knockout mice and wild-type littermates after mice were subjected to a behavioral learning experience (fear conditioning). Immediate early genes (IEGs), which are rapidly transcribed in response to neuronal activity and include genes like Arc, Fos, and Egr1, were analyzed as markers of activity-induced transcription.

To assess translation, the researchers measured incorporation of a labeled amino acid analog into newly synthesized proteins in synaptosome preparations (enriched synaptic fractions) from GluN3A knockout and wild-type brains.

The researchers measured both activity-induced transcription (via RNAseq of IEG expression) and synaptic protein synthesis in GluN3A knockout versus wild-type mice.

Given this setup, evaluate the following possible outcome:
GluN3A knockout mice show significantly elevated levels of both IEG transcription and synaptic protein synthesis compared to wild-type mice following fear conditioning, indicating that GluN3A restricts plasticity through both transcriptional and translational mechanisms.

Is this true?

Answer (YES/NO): NO